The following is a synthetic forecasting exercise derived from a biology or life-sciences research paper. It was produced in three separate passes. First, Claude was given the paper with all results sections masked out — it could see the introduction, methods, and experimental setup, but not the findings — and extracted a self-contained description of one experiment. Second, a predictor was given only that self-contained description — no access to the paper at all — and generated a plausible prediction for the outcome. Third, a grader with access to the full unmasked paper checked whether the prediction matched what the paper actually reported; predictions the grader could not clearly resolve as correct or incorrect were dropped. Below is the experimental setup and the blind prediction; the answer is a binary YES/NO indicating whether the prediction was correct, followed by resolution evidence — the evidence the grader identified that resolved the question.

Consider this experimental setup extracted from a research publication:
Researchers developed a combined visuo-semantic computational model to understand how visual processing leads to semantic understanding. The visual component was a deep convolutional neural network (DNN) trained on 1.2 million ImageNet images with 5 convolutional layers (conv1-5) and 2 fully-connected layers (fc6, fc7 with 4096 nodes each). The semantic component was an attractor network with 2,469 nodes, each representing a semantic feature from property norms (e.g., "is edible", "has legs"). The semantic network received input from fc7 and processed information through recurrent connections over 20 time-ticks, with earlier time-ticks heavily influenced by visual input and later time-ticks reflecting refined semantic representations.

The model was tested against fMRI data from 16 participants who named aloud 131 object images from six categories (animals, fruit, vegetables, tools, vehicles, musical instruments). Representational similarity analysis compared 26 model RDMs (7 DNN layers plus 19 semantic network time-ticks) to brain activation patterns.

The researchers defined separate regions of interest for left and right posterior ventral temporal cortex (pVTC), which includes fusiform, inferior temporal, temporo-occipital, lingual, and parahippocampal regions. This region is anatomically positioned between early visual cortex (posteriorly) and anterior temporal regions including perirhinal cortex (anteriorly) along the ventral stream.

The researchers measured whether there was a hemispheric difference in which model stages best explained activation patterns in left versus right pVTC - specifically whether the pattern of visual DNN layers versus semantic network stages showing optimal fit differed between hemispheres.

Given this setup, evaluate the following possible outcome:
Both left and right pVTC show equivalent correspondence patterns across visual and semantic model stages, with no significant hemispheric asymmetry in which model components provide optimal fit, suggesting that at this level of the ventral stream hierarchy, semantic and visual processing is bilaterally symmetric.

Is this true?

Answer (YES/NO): YES